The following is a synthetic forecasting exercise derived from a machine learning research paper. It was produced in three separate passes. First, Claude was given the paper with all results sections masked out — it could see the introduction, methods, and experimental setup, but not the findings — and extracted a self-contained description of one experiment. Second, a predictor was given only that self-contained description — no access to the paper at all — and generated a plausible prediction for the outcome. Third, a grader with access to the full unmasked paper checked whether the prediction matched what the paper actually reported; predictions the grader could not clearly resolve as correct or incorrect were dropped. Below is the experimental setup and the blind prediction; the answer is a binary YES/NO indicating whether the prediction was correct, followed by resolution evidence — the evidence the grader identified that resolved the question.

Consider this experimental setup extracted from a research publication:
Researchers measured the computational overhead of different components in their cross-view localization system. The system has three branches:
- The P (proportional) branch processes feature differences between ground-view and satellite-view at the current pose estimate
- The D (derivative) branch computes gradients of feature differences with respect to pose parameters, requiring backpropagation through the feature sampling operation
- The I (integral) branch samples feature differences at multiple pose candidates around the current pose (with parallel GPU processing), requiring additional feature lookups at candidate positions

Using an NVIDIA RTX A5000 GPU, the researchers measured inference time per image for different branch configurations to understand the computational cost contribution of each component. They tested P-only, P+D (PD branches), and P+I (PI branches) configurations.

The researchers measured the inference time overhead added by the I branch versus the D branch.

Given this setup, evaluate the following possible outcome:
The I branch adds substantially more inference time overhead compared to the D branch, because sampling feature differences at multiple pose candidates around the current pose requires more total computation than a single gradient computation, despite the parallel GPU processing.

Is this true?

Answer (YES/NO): NO